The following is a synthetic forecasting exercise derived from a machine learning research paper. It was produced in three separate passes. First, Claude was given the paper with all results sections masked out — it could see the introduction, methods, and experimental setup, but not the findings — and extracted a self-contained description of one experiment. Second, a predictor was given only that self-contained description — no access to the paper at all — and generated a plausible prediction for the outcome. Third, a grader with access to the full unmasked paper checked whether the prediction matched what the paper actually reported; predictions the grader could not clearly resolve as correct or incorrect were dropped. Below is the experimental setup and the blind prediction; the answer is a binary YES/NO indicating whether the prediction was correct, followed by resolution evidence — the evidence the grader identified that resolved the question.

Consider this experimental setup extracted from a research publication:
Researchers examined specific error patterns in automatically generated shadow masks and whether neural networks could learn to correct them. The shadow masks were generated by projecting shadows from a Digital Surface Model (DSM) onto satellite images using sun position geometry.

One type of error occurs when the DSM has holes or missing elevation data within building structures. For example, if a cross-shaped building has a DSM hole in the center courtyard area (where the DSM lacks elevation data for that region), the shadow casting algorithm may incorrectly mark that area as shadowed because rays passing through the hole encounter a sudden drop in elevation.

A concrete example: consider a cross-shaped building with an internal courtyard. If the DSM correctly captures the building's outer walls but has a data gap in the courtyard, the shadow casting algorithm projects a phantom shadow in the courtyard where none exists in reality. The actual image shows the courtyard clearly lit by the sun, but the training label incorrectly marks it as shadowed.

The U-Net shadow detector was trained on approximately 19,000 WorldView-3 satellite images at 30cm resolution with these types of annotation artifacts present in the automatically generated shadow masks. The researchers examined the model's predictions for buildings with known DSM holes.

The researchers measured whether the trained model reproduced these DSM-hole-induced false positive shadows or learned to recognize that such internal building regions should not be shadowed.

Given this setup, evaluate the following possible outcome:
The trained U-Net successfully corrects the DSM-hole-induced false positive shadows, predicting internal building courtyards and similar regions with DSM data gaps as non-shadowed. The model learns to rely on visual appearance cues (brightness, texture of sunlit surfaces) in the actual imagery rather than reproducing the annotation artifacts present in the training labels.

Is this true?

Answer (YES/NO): YES